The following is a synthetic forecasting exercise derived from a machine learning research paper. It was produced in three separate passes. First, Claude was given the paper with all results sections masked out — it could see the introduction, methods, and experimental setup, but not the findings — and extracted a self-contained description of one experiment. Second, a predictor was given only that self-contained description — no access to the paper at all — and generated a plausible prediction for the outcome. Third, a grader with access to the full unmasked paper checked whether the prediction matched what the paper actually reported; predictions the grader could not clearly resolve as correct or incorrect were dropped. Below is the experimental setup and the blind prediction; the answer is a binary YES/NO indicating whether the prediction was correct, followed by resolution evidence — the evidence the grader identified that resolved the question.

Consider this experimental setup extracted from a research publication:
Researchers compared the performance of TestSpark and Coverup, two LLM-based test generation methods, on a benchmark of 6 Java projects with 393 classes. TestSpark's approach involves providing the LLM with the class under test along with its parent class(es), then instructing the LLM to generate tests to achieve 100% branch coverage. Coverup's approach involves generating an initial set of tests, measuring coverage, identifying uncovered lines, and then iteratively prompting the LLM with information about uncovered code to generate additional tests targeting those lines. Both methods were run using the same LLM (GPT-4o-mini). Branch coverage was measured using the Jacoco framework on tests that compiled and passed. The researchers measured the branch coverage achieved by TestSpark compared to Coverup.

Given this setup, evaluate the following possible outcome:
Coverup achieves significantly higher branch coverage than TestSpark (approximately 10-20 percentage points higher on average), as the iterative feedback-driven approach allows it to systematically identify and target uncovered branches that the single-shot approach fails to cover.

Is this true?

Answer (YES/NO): YES